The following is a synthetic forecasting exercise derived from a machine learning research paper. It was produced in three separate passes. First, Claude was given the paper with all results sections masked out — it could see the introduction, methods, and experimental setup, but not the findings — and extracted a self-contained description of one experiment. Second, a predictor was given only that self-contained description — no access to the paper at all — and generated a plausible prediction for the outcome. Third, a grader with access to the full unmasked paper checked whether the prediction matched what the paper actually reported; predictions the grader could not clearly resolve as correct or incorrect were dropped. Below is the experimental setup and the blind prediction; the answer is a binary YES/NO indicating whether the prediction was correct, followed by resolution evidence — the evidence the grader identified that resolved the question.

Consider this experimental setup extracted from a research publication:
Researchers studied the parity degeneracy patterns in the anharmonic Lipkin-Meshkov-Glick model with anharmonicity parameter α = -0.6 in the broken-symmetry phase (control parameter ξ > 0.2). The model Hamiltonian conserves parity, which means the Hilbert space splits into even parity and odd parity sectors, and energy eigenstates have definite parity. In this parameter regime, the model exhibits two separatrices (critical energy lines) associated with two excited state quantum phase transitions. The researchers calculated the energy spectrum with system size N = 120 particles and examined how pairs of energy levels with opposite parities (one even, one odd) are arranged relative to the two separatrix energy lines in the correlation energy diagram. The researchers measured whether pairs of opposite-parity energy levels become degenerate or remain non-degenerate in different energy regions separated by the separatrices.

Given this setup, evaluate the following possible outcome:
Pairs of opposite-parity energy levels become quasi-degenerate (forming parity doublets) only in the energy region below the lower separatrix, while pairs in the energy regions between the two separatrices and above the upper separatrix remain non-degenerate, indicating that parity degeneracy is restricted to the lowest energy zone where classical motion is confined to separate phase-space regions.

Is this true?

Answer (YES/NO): NO